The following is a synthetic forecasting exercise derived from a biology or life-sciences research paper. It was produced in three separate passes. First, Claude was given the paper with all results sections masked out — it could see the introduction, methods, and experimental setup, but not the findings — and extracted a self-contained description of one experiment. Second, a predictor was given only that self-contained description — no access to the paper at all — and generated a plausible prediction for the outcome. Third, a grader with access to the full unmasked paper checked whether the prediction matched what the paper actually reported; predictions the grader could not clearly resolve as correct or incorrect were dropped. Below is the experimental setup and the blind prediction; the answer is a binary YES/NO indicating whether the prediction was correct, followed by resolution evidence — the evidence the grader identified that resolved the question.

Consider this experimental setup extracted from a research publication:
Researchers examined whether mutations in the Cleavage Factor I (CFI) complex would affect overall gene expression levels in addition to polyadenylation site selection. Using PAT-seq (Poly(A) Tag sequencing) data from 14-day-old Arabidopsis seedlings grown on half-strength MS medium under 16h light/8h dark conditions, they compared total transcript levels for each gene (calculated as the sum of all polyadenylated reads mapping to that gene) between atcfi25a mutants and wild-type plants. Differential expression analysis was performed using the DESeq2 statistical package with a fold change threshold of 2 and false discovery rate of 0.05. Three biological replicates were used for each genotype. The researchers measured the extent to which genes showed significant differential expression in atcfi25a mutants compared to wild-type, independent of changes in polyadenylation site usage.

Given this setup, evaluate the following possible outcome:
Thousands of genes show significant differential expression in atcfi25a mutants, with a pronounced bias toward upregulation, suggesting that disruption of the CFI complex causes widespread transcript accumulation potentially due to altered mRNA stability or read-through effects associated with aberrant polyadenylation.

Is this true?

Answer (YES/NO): NO